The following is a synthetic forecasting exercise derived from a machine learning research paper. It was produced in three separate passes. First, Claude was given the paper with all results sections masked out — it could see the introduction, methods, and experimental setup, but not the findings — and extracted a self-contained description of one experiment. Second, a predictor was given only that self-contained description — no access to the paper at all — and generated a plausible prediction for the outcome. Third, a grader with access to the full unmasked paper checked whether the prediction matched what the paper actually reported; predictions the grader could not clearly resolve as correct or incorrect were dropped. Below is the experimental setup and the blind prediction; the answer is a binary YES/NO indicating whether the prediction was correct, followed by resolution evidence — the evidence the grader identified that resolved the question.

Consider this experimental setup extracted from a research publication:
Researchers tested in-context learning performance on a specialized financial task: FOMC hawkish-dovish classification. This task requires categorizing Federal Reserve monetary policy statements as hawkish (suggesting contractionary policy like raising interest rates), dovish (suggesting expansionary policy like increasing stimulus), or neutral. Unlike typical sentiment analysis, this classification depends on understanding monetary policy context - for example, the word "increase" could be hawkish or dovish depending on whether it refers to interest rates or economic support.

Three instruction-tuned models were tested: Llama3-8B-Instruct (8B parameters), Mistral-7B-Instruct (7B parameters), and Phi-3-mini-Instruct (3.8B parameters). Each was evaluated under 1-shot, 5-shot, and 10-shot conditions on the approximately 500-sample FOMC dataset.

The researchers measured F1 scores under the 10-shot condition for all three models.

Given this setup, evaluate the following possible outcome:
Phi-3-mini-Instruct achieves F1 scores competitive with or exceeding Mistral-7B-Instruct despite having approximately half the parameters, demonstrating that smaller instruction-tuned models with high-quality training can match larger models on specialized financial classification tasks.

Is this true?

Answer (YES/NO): NO